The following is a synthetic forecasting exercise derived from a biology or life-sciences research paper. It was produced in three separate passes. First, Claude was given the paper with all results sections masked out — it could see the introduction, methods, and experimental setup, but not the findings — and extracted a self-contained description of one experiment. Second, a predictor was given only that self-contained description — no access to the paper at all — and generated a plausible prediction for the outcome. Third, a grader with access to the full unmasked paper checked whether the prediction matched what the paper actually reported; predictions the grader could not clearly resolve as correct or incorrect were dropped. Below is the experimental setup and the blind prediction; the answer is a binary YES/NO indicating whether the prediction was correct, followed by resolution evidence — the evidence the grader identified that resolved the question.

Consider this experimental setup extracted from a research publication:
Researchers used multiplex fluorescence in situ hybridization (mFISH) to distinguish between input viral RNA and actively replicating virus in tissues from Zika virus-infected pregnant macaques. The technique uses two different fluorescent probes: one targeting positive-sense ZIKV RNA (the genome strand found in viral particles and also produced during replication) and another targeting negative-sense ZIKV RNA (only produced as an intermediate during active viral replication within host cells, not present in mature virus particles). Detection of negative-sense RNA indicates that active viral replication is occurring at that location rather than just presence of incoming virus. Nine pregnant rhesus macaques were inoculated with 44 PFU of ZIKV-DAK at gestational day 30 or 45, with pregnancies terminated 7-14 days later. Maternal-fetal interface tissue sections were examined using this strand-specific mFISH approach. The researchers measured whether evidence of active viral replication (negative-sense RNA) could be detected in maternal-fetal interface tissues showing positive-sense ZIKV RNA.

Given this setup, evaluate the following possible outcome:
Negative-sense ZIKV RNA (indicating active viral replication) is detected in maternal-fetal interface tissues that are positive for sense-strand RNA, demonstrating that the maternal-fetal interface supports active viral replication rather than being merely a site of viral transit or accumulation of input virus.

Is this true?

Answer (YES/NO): YES